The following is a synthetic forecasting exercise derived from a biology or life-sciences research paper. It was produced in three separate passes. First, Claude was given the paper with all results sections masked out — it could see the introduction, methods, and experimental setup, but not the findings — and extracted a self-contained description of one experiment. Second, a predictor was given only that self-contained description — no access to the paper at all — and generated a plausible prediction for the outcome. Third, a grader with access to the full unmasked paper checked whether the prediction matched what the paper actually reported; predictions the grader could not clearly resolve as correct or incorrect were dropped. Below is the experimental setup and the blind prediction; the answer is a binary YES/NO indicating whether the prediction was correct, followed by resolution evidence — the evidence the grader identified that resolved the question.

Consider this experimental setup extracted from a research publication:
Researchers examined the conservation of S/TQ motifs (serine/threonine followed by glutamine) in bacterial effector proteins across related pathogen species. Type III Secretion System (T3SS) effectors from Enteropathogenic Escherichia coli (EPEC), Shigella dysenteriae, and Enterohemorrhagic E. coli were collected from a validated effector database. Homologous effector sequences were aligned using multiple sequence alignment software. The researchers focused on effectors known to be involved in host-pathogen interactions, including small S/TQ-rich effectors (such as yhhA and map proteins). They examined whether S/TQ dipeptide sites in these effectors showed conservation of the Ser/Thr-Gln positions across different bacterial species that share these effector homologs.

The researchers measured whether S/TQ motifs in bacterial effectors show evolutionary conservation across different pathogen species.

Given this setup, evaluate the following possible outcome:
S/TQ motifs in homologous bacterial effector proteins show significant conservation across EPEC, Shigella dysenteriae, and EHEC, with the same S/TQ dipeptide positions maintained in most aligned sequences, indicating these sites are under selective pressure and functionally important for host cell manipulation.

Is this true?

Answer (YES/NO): YES